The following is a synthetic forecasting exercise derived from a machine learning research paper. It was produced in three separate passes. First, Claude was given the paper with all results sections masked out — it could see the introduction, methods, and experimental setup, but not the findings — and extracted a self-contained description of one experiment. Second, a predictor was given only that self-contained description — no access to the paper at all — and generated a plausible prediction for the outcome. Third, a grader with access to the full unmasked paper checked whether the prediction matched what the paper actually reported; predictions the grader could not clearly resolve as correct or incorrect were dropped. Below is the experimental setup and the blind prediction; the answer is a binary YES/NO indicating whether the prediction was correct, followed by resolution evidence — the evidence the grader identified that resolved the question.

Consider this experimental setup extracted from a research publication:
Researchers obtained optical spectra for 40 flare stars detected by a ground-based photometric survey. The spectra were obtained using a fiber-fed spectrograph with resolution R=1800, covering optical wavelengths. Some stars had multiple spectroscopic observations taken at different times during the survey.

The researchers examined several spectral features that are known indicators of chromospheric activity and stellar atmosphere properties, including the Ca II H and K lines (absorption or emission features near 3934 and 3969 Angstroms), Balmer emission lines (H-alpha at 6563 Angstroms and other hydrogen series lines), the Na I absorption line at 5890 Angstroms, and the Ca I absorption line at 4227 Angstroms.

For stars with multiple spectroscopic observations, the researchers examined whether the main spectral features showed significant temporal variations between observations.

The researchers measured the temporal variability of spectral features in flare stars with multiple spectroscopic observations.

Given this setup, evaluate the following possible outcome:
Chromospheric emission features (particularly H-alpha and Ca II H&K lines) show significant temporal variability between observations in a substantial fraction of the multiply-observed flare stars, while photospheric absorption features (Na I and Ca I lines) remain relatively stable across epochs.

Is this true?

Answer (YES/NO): NO